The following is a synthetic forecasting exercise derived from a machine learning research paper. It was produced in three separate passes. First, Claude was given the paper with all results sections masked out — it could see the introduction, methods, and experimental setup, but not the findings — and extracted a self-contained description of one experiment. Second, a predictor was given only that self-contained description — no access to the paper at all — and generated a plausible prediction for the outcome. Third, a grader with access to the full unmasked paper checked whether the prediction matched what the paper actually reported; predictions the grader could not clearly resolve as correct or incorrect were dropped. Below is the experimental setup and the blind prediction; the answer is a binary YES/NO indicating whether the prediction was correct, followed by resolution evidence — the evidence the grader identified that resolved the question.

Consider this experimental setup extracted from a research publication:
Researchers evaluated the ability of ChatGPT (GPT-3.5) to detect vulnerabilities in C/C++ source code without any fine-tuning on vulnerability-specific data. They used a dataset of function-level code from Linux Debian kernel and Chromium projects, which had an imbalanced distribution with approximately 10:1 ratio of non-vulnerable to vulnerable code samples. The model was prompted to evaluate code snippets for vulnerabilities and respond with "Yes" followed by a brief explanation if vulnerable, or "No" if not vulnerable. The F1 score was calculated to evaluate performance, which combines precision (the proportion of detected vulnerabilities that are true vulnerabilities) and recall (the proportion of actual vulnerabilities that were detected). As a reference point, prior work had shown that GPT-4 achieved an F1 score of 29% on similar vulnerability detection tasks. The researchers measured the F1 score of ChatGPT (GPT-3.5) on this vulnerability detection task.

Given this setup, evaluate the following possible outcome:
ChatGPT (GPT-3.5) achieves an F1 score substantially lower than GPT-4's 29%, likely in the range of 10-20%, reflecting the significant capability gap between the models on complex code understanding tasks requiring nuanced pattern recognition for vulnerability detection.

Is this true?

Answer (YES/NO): NO